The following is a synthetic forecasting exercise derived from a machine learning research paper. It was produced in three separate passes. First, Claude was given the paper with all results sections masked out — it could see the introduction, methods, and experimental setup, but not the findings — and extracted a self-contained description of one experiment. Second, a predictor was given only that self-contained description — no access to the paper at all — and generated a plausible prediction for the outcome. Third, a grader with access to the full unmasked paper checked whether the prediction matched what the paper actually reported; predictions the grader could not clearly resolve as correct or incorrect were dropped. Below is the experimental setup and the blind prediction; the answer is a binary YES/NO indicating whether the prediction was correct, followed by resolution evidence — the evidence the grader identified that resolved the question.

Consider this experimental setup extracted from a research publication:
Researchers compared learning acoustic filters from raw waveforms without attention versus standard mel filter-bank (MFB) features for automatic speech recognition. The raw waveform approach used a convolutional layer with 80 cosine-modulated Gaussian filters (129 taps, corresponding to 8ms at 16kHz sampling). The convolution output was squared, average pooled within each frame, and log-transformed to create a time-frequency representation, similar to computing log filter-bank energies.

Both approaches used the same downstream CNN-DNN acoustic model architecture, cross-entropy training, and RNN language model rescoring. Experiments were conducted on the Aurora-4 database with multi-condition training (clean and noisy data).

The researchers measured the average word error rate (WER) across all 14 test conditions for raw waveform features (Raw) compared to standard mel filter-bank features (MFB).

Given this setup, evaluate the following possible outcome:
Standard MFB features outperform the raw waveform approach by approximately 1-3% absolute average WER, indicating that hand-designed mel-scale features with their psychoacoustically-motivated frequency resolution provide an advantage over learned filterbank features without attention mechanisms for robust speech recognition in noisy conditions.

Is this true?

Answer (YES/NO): NO